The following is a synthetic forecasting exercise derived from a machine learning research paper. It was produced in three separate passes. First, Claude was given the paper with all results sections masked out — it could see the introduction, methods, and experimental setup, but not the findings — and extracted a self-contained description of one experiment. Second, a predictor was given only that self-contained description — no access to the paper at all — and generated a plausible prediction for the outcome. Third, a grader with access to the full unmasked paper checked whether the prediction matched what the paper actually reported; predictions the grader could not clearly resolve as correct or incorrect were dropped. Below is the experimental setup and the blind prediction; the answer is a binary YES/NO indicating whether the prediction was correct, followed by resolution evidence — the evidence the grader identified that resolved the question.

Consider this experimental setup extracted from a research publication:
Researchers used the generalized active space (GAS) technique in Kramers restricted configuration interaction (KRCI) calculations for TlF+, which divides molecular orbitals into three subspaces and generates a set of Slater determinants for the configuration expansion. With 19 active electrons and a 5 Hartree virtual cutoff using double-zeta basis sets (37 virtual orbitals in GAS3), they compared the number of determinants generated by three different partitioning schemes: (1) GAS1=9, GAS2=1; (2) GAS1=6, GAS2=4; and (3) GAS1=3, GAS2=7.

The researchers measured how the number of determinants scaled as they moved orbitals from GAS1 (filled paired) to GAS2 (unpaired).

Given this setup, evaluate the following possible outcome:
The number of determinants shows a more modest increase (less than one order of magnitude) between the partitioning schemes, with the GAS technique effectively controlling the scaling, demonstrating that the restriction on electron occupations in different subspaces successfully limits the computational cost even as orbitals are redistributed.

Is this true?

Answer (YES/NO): YES